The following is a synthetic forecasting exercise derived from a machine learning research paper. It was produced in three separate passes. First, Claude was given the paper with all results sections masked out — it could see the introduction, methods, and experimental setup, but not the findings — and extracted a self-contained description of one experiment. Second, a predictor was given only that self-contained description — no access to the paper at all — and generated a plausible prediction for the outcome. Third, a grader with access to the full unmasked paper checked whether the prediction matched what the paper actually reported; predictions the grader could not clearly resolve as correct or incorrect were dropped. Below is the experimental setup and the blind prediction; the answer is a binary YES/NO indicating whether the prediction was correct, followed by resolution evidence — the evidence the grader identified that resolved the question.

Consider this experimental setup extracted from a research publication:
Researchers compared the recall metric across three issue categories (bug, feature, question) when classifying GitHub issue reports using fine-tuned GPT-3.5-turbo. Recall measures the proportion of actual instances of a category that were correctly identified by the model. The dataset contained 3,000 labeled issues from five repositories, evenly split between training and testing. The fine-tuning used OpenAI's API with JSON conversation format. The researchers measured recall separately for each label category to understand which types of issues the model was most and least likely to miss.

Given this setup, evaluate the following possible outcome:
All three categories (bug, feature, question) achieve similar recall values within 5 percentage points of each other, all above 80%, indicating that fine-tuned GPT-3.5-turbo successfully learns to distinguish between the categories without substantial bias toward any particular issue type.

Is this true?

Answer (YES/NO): NO